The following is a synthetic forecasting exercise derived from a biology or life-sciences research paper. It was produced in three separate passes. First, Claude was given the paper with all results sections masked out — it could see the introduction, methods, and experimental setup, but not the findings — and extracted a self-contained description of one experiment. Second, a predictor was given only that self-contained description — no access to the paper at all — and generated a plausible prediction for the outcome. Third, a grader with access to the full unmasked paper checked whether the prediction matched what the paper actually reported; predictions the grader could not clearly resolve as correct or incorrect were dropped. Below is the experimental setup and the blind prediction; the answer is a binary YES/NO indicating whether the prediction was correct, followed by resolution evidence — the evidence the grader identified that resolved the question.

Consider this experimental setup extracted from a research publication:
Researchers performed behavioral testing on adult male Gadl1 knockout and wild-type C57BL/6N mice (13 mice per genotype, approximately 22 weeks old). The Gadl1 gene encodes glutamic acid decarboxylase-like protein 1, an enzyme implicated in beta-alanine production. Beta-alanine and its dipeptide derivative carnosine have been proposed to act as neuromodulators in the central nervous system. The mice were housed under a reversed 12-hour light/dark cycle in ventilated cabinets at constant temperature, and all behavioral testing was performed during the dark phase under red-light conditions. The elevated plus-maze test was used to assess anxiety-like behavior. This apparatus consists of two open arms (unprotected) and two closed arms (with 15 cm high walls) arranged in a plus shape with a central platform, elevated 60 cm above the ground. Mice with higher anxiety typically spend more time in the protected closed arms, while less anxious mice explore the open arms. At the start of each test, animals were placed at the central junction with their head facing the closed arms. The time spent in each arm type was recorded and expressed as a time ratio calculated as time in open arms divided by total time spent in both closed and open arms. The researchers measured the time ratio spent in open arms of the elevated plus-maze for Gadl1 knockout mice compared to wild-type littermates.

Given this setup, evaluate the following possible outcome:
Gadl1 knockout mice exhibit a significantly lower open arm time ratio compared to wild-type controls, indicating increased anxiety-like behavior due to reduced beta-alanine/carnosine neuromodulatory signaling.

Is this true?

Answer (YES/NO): NO